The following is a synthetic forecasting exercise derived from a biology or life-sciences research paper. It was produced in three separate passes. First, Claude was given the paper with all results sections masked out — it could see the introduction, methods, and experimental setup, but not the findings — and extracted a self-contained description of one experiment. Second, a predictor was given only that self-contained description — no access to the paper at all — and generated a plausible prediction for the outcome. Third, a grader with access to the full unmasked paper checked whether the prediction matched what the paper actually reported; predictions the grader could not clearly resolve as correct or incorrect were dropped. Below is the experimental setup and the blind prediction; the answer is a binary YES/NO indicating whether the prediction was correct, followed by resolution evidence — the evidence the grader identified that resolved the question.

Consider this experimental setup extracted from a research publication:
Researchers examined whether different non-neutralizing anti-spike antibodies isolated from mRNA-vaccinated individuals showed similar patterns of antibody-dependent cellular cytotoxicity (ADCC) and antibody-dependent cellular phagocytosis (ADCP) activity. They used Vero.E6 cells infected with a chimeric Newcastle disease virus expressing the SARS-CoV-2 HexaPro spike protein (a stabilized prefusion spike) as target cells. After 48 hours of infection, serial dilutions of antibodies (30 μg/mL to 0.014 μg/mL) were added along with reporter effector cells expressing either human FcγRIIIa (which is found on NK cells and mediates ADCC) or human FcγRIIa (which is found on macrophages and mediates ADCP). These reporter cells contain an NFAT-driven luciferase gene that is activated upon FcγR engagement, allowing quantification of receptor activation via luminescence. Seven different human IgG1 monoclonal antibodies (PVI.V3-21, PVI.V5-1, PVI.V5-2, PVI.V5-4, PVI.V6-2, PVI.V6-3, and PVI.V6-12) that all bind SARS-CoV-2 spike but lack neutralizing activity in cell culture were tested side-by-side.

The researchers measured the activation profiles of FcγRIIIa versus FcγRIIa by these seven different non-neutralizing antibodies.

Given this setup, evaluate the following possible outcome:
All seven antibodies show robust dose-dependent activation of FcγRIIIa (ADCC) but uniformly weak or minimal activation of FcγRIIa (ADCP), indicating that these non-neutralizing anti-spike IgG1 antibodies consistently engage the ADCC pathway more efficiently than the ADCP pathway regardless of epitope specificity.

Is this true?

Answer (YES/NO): NO